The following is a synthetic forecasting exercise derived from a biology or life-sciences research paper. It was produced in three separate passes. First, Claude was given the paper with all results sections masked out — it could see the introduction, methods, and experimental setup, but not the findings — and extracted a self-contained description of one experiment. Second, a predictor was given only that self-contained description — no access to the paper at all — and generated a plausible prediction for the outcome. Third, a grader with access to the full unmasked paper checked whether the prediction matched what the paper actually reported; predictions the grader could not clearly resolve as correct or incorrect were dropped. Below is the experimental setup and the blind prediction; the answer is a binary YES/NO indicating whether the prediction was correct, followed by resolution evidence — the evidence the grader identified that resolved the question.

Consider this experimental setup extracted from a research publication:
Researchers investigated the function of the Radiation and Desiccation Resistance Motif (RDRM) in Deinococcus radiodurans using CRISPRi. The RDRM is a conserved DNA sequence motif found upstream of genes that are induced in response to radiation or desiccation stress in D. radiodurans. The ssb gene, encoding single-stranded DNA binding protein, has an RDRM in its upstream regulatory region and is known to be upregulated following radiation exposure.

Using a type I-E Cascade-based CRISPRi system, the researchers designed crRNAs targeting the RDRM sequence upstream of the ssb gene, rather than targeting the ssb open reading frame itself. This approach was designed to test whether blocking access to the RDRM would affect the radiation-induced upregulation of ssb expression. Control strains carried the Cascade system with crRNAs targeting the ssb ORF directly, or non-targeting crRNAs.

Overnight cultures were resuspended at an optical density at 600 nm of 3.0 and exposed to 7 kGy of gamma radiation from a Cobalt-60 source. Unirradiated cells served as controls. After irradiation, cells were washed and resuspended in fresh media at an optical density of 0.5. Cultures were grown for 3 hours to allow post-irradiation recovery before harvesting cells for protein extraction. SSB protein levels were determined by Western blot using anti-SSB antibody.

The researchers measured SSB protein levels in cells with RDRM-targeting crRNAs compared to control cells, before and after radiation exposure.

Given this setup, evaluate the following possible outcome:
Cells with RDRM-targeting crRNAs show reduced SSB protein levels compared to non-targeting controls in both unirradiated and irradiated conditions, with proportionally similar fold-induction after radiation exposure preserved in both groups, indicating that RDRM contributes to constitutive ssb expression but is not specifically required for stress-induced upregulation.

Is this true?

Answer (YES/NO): NO